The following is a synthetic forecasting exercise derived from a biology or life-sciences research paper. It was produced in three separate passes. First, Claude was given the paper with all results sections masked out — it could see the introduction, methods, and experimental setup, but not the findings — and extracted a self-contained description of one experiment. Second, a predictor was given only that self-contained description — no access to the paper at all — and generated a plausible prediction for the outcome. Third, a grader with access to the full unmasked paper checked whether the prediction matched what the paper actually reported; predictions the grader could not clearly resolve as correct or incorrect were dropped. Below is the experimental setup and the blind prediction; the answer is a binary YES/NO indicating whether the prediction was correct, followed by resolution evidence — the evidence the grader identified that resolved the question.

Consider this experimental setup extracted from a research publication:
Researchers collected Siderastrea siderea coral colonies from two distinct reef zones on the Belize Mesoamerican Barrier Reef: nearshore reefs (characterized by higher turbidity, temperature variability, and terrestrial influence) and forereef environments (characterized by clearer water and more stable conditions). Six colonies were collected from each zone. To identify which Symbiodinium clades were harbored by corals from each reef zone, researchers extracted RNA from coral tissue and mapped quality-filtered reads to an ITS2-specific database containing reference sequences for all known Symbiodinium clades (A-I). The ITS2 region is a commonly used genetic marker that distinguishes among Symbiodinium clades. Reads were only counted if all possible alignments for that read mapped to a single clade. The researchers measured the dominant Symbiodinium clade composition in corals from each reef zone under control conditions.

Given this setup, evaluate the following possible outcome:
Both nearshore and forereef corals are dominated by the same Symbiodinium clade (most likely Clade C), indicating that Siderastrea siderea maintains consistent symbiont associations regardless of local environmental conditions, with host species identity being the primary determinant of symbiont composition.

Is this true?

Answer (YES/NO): YES